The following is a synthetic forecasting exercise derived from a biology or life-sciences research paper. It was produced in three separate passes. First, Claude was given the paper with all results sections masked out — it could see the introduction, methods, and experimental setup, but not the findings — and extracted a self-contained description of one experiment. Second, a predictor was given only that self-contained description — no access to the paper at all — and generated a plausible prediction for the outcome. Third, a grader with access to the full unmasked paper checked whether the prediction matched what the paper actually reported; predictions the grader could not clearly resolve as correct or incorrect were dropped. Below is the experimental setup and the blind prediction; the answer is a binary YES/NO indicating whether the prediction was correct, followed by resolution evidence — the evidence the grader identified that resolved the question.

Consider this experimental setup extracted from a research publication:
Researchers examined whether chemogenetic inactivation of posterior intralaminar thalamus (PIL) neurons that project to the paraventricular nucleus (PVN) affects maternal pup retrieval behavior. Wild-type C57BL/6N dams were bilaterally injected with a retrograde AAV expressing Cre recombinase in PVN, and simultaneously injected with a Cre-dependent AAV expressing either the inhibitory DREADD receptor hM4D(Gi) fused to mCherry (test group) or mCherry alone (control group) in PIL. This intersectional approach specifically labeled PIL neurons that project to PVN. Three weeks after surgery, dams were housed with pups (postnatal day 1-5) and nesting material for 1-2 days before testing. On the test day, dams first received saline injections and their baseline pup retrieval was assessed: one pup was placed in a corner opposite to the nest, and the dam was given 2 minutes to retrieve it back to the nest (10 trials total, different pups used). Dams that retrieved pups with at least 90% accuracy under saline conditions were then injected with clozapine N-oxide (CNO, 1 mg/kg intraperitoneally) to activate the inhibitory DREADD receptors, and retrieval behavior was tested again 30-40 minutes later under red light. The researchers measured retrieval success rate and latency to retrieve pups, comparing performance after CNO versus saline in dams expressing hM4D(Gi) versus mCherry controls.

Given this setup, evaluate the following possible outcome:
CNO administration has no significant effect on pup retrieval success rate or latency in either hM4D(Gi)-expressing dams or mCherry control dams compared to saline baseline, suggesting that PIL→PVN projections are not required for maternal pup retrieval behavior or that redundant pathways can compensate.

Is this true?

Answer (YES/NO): NO